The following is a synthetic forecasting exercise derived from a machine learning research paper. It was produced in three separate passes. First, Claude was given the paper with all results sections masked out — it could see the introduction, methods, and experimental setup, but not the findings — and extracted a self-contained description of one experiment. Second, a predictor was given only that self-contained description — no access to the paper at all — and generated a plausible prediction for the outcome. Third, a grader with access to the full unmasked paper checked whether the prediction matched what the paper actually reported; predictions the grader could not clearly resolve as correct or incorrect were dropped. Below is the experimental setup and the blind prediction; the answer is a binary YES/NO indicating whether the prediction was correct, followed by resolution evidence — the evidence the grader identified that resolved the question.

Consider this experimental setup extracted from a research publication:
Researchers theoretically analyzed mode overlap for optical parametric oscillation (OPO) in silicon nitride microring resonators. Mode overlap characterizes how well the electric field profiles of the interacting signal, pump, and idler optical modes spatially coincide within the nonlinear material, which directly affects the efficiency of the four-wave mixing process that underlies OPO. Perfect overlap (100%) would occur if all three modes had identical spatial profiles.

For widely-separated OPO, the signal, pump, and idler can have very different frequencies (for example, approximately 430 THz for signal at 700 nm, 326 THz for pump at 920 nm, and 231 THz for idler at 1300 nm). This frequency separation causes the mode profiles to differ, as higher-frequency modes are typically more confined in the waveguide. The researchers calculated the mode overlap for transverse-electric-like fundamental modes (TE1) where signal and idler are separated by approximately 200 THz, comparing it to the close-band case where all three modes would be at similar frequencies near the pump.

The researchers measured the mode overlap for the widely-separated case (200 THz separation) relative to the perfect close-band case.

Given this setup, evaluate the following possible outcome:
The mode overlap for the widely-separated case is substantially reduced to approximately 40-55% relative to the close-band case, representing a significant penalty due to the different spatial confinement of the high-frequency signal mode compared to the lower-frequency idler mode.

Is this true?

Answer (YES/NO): NO